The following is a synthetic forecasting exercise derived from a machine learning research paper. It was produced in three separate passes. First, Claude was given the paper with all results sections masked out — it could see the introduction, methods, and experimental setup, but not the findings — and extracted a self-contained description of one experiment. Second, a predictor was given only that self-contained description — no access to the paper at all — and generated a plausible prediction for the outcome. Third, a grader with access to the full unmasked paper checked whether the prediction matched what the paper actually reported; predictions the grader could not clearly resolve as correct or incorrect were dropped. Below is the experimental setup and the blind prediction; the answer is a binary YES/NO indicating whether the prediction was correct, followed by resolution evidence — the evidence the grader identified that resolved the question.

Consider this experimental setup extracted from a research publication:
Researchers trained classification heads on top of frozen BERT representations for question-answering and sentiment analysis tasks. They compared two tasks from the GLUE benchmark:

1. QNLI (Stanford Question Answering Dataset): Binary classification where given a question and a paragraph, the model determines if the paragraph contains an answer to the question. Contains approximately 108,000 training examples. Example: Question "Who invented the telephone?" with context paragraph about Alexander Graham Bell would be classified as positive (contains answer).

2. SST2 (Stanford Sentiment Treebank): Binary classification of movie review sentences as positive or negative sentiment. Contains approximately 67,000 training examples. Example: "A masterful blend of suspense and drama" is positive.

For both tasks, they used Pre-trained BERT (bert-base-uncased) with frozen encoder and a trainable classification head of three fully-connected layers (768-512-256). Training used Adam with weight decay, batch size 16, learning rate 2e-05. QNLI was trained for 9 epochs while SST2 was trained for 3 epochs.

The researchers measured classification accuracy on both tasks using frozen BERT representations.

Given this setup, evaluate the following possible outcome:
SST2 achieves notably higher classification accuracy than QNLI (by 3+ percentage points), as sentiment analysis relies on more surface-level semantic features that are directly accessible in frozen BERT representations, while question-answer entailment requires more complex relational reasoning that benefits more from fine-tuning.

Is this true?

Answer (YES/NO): YES